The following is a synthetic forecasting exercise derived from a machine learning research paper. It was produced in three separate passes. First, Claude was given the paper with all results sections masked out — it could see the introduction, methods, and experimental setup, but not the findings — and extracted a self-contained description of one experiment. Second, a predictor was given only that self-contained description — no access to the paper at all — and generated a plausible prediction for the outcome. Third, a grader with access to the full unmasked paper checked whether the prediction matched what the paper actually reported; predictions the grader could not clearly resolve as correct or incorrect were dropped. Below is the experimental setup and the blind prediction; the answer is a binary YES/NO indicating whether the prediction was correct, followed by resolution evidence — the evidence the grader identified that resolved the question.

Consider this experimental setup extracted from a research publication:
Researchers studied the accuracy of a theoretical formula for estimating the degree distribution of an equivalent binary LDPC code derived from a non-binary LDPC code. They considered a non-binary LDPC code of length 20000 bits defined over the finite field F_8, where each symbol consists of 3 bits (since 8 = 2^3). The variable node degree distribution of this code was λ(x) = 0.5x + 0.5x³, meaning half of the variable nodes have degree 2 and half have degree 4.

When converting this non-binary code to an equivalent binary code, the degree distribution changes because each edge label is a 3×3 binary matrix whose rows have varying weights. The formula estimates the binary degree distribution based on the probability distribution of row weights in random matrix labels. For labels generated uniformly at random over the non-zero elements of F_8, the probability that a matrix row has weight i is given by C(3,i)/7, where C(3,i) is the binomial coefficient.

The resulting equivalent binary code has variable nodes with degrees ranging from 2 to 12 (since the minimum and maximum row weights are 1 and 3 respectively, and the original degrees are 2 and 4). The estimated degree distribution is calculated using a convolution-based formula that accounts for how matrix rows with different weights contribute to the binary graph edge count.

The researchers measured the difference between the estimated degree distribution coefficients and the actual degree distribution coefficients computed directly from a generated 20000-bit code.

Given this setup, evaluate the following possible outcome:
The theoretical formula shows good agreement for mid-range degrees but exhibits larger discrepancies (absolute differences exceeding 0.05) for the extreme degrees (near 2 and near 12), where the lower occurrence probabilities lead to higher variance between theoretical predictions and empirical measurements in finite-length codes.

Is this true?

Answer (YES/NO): NO